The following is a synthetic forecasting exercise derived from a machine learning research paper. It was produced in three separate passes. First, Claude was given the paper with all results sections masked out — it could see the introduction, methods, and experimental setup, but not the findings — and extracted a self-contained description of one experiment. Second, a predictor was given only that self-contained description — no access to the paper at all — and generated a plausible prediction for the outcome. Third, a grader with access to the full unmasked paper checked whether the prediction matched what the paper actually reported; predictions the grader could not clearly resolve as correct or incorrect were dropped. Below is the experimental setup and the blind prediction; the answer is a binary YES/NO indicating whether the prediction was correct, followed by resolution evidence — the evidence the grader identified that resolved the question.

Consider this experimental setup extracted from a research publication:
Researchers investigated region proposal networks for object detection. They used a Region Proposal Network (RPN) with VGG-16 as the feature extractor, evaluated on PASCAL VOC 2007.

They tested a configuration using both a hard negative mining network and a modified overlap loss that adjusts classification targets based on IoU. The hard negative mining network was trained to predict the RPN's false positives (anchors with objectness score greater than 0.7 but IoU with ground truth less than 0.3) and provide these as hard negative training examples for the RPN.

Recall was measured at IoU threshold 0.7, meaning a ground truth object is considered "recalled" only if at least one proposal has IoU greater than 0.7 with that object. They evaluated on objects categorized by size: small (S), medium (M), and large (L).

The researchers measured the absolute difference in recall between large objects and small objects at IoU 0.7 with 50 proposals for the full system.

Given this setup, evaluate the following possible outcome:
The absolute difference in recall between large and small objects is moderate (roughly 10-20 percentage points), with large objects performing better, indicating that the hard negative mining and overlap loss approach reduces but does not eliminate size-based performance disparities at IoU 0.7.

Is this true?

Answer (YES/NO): NO